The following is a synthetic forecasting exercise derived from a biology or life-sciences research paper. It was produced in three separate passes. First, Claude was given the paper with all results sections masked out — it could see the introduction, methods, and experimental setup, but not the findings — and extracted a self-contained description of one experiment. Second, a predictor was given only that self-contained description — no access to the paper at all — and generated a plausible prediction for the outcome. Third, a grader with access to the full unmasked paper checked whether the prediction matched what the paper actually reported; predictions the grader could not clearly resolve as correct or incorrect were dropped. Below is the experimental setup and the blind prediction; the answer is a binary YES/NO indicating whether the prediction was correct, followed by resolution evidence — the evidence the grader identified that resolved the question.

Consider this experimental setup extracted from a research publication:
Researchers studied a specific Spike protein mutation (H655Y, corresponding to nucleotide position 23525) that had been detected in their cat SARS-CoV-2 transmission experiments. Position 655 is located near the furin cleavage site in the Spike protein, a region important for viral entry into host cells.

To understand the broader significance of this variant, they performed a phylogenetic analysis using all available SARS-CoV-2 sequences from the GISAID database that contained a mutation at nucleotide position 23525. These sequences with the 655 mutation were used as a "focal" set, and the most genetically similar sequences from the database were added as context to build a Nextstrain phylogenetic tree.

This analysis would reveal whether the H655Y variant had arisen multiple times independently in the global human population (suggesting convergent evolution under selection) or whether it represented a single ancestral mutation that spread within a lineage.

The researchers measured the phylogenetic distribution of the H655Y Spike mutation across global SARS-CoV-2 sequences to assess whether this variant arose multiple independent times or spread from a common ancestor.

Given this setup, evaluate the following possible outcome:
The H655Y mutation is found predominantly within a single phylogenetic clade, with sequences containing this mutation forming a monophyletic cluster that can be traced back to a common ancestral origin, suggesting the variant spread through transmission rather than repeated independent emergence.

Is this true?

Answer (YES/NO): NO